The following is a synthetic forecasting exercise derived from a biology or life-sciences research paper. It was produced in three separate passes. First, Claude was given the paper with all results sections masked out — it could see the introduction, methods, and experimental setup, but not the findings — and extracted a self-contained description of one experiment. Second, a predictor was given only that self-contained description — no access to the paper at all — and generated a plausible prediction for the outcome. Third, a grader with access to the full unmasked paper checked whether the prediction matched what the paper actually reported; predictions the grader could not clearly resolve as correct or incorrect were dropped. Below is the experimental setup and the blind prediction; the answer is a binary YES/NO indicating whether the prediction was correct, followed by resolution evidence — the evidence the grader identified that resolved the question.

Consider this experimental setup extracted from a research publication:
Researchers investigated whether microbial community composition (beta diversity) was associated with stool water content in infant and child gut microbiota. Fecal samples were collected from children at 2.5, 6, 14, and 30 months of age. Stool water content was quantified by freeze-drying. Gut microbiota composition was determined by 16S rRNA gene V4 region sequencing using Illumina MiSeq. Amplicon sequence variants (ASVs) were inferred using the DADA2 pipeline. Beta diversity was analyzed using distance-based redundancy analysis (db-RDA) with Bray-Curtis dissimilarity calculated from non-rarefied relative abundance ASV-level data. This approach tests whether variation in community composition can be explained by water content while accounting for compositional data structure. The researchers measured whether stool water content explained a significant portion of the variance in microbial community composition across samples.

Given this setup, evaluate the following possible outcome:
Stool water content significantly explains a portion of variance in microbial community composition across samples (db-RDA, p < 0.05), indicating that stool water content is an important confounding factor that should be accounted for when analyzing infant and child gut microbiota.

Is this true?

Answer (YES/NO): YES